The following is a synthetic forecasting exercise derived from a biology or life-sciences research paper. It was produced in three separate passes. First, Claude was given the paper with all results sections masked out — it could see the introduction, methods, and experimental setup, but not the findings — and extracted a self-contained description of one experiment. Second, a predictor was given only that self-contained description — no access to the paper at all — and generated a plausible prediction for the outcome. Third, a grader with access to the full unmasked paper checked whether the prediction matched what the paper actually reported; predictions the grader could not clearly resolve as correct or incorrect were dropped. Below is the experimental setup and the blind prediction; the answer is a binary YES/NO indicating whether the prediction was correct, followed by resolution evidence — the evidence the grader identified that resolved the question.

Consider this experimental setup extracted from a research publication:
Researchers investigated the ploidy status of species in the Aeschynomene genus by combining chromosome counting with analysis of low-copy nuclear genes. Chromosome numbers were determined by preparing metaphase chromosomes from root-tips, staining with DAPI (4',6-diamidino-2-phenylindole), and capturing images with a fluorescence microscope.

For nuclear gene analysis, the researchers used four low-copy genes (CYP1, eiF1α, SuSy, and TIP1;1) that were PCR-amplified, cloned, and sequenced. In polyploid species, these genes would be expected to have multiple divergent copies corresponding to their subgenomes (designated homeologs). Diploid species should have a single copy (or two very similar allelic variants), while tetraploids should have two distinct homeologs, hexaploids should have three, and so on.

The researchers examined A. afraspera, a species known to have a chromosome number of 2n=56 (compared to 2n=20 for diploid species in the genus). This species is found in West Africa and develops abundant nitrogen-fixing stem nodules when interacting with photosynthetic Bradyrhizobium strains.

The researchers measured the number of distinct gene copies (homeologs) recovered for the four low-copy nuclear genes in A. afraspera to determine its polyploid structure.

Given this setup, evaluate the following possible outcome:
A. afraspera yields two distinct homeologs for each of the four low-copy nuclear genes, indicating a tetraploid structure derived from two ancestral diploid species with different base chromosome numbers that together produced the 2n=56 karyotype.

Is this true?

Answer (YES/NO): NO